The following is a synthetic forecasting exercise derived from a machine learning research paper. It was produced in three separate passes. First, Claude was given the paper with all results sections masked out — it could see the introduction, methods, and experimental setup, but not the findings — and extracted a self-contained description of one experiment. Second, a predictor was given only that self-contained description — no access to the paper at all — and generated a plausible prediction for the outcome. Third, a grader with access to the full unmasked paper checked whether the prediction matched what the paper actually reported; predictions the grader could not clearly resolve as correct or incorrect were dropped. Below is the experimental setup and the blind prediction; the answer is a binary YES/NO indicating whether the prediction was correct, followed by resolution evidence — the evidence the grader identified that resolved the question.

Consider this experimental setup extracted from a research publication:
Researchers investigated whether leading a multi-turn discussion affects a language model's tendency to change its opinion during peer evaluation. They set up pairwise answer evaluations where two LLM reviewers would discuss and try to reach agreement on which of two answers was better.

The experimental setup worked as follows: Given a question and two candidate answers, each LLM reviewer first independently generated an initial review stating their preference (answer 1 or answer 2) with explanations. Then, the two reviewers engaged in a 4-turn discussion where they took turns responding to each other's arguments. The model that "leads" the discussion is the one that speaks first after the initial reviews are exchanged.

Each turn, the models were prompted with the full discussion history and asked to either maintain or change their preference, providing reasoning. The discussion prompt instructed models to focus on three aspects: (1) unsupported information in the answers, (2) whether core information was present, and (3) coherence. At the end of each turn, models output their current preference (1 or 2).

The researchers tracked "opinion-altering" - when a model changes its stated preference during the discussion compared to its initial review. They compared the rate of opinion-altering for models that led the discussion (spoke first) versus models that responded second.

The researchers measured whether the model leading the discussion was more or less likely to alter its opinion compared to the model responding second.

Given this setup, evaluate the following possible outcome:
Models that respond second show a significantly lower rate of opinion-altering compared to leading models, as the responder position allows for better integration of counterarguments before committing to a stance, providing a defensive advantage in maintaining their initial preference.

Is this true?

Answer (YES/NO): NO